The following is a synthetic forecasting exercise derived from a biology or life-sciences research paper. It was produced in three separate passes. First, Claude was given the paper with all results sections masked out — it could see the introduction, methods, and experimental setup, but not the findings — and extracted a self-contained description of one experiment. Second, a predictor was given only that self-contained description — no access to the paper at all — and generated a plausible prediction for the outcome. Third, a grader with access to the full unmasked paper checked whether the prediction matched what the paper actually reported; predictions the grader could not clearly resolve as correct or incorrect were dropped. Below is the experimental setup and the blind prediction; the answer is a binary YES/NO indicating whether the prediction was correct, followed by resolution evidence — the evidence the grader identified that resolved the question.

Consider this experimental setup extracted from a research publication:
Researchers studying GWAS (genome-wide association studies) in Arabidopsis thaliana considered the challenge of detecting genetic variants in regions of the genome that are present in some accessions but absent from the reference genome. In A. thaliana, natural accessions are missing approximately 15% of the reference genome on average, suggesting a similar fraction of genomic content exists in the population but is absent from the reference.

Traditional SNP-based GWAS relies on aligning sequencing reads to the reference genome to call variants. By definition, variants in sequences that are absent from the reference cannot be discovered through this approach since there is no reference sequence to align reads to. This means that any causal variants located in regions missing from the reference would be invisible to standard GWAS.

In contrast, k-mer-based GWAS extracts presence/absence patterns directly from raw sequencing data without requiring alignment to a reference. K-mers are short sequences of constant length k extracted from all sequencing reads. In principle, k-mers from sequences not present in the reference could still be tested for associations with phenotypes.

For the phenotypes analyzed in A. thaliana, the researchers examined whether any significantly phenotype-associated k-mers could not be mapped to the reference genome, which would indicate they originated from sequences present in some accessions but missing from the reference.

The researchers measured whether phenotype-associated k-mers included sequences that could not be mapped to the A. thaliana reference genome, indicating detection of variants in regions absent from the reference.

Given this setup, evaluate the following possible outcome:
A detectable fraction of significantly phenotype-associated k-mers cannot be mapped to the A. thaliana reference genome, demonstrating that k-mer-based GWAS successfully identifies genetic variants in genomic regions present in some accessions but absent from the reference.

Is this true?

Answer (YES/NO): YES